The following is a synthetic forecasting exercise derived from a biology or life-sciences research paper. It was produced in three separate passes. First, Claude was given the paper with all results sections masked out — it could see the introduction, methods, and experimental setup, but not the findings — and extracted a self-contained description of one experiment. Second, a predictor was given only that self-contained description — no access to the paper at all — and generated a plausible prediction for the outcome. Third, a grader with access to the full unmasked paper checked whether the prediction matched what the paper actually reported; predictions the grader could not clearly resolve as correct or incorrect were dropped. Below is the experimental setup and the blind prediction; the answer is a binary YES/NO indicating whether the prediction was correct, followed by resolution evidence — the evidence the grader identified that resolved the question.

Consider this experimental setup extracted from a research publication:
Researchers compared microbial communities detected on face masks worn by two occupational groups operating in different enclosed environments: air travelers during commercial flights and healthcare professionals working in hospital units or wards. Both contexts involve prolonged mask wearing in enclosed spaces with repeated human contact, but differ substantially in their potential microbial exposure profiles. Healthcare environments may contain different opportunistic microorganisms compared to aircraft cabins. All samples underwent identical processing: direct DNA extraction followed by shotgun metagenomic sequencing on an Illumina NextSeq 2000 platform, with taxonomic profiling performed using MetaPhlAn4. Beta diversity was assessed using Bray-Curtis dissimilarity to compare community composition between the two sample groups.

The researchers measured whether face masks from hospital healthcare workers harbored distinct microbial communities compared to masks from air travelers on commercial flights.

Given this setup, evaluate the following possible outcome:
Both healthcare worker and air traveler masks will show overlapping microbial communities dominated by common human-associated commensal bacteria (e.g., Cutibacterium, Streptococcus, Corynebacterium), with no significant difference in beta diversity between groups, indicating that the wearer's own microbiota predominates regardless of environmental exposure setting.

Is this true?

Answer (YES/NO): NO